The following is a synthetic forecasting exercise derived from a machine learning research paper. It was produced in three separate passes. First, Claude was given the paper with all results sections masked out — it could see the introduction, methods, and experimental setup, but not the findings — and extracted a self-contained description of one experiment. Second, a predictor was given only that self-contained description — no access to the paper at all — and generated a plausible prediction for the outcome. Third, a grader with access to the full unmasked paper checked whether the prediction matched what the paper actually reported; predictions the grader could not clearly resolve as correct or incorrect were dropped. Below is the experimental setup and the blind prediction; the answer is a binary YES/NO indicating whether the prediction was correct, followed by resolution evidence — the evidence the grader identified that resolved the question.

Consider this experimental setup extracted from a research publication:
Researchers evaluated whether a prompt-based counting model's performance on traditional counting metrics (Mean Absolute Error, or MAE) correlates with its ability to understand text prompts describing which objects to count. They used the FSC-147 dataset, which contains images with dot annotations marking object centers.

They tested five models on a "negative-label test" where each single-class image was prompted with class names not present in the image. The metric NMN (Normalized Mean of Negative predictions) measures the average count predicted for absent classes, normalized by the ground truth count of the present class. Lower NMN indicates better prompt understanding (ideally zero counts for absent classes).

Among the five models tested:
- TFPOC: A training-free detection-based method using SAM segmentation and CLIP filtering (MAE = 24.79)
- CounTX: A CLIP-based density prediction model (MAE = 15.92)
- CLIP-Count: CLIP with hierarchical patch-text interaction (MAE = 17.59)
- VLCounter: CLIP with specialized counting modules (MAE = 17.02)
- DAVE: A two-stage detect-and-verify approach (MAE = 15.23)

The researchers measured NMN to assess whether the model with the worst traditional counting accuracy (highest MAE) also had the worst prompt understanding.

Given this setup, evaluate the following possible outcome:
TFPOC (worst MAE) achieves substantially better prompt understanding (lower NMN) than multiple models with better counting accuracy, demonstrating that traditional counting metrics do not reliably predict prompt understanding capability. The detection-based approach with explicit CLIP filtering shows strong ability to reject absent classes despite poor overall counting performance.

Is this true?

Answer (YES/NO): YES